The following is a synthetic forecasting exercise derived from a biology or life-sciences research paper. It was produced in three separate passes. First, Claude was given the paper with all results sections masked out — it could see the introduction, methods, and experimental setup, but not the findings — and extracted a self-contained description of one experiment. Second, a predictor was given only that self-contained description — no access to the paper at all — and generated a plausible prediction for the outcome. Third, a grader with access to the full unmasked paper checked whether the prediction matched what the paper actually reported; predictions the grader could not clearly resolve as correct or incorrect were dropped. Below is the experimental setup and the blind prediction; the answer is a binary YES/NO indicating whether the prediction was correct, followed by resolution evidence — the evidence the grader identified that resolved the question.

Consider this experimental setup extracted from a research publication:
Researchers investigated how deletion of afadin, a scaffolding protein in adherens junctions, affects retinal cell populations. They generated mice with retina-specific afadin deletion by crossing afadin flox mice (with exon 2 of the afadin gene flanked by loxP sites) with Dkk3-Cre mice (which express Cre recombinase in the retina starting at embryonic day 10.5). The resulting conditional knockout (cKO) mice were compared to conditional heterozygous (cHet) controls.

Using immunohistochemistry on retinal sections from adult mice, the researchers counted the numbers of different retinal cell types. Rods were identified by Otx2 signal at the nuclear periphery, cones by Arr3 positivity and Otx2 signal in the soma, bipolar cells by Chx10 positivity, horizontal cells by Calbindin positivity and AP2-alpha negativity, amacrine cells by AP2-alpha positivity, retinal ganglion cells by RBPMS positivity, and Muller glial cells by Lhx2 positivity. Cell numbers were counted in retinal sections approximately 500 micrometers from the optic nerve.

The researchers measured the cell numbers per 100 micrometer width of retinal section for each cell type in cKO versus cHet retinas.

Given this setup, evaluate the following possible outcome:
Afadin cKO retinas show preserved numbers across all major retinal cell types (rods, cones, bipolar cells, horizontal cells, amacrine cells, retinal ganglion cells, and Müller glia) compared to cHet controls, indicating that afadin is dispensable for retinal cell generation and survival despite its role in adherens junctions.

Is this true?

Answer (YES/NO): NO